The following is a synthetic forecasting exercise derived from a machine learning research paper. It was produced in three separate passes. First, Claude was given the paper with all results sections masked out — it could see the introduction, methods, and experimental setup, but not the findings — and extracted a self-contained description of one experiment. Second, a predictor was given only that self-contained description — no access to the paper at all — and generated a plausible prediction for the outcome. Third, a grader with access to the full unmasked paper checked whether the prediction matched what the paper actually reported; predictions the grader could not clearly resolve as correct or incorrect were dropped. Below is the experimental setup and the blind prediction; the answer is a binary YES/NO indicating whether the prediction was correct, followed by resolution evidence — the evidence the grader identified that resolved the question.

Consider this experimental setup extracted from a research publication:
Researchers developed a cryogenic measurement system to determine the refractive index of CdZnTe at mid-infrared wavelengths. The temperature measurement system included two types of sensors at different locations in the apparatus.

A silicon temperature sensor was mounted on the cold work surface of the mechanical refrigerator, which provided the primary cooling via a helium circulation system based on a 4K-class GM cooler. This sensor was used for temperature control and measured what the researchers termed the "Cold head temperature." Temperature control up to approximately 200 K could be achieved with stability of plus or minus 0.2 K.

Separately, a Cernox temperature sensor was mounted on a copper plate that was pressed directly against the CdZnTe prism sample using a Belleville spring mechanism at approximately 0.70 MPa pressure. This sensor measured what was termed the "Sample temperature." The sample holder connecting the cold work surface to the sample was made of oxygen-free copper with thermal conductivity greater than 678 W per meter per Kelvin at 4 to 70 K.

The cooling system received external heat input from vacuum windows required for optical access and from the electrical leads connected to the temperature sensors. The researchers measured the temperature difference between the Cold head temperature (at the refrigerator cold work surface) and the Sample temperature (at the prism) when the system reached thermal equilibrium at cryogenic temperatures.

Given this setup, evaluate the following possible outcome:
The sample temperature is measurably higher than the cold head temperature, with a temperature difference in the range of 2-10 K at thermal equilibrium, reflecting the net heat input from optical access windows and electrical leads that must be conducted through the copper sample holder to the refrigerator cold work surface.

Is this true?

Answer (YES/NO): YES